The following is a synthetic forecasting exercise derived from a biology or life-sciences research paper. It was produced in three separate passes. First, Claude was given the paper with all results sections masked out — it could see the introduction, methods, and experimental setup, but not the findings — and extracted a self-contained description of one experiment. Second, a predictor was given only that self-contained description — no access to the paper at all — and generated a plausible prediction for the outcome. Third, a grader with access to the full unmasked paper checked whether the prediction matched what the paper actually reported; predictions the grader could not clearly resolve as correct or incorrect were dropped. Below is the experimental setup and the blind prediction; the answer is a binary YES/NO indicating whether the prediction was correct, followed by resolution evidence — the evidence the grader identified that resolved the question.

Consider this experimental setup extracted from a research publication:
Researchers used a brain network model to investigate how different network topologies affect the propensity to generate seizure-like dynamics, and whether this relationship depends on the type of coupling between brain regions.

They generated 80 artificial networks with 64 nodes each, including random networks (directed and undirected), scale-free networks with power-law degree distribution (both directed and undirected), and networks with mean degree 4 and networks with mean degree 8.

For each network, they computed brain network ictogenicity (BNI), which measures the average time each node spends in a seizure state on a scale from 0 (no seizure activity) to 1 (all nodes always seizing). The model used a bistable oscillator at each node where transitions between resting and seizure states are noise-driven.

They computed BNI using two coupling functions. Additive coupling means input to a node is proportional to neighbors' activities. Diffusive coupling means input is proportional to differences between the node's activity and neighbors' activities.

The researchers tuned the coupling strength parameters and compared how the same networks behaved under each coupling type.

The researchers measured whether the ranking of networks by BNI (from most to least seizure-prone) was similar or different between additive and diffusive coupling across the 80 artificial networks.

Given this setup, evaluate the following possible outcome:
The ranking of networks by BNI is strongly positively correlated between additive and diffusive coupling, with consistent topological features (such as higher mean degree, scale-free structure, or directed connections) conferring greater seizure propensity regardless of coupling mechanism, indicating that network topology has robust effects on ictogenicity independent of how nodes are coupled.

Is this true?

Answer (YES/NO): NO